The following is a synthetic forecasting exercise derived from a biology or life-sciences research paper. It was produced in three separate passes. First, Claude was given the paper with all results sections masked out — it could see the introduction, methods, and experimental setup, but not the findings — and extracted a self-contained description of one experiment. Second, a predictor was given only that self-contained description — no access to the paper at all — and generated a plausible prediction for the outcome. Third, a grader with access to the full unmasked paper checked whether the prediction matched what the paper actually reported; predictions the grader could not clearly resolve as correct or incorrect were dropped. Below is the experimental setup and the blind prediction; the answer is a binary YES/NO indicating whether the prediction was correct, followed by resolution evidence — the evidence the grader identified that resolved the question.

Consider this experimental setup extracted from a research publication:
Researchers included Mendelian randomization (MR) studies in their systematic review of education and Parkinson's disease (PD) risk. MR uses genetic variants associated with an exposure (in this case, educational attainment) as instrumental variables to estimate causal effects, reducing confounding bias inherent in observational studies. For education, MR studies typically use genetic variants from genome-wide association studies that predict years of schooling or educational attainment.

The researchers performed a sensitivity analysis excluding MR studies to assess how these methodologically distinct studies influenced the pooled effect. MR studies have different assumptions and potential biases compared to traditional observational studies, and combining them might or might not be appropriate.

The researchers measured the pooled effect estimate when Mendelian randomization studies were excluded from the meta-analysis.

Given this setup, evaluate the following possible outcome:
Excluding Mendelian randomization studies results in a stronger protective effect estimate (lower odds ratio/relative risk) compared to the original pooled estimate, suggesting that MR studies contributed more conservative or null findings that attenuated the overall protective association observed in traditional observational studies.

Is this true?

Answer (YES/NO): NO